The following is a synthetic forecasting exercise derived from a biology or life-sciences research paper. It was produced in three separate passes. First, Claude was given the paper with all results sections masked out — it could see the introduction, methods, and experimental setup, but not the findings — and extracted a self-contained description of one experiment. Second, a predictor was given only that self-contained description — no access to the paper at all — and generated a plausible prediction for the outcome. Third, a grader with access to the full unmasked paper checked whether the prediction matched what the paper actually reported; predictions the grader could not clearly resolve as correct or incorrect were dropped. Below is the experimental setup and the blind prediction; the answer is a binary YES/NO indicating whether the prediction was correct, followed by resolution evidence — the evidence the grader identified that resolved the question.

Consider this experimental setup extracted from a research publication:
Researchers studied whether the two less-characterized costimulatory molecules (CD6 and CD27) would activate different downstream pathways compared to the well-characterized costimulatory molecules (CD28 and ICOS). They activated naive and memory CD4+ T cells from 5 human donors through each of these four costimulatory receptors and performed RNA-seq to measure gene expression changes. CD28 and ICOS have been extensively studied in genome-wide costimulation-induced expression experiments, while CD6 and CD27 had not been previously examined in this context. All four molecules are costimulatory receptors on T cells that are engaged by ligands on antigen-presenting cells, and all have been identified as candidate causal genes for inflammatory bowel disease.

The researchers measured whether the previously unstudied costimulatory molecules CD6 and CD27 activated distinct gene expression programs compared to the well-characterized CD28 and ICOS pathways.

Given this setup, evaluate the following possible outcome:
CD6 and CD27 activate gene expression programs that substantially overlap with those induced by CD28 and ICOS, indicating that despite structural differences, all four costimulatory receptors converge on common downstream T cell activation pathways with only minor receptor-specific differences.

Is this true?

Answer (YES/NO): NO